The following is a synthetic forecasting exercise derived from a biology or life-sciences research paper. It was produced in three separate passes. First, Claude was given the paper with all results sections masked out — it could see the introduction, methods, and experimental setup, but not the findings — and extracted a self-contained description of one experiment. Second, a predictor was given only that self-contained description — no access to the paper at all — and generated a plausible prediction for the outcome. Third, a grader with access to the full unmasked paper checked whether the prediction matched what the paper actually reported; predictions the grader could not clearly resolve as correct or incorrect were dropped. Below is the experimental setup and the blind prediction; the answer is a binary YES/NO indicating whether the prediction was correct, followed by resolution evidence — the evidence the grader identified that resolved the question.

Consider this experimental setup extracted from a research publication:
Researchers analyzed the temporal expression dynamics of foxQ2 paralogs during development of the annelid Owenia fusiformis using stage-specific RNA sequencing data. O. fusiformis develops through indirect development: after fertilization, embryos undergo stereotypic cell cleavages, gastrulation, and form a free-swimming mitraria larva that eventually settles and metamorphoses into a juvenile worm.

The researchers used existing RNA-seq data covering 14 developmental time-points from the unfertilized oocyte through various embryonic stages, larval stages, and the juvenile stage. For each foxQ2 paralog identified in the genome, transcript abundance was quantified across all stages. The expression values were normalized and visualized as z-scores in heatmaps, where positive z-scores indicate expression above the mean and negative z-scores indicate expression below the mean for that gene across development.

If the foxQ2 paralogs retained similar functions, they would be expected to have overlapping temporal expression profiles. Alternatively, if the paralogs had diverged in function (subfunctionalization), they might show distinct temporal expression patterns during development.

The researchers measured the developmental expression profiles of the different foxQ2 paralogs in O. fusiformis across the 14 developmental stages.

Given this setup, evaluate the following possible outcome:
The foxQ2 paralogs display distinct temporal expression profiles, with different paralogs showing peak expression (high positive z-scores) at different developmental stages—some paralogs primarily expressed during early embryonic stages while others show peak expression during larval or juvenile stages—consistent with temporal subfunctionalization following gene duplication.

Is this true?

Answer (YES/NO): YES